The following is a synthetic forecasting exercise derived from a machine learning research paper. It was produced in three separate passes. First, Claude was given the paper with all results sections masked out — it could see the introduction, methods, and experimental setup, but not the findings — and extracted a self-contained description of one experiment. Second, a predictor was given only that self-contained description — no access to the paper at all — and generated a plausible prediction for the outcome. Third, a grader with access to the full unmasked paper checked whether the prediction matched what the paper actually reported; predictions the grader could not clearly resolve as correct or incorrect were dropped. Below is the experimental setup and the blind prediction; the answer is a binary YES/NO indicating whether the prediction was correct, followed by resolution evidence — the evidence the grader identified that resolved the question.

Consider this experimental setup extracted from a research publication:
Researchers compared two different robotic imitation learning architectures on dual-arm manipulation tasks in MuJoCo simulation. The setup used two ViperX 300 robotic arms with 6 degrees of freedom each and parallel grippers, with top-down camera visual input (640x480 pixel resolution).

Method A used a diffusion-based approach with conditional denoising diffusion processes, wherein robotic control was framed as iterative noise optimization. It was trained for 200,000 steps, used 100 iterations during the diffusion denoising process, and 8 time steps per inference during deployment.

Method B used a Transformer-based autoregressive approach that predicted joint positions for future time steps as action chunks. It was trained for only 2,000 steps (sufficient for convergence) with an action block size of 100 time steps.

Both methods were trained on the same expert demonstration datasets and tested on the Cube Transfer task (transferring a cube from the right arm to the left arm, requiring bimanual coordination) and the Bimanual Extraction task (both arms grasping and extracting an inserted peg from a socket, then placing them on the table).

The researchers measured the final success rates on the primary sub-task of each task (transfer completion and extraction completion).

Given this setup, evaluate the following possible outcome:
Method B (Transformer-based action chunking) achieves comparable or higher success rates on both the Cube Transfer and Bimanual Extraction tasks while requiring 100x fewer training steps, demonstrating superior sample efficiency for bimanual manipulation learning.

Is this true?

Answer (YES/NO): YES